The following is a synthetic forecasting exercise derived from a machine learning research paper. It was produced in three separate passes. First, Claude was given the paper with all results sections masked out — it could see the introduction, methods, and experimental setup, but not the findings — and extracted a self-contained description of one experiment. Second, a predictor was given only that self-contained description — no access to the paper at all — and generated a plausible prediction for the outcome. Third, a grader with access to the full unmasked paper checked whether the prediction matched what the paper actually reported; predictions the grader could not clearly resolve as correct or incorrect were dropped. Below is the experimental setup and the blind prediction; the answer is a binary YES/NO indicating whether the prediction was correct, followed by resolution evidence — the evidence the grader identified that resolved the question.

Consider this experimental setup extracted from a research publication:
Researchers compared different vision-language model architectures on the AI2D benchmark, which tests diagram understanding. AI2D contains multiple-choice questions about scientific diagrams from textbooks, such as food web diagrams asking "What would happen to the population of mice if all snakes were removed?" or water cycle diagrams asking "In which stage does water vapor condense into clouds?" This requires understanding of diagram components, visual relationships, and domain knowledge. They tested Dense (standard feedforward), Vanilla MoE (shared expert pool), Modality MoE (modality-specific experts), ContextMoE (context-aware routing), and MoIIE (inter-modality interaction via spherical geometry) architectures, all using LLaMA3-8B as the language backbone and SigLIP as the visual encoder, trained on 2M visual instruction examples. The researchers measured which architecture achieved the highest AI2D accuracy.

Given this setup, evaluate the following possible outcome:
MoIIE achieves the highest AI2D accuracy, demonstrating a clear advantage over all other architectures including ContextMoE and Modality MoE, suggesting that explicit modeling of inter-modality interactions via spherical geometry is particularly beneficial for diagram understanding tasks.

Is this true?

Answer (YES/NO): NO